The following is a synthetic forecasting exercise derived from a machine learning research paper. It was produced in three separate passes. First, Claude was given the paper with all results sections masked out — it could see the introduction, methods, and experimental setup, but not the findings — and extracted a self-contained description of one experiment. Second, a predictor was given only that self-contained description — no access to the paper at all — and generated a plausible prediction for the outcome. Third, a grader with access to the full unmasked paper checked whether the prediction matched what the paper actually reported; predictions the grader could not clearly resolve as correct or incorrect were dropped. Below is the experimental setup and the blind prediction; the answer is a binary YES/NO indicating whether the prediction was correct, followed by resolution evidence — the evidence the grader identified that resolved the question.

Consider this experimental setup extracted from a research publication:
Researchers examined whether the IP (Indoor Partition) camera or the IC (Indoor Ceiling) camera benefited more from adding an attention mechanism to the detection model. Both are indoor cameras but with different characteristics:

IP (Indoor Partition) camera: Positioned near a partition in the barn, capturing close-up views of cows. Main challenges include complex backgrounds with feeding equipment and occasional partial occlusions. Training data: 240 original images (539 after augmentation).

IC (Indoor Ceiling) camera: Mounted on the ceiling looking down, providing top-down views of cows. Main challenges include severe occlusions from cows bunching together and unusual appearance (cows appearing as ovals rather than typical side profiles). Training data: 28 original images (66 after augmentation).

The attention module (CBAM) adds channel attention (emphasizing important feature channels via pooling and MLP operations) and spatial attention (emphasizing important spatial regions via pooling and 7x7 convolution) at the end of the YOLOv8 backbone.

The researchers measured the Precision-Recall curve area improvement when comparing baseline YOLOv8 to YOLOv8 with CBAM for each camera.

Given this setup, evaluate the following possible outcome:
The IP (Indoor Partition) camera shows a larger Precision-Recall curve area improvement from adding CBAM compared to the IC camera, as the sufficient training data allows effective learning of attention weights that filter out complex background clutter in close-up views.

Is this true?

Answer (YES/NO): NO